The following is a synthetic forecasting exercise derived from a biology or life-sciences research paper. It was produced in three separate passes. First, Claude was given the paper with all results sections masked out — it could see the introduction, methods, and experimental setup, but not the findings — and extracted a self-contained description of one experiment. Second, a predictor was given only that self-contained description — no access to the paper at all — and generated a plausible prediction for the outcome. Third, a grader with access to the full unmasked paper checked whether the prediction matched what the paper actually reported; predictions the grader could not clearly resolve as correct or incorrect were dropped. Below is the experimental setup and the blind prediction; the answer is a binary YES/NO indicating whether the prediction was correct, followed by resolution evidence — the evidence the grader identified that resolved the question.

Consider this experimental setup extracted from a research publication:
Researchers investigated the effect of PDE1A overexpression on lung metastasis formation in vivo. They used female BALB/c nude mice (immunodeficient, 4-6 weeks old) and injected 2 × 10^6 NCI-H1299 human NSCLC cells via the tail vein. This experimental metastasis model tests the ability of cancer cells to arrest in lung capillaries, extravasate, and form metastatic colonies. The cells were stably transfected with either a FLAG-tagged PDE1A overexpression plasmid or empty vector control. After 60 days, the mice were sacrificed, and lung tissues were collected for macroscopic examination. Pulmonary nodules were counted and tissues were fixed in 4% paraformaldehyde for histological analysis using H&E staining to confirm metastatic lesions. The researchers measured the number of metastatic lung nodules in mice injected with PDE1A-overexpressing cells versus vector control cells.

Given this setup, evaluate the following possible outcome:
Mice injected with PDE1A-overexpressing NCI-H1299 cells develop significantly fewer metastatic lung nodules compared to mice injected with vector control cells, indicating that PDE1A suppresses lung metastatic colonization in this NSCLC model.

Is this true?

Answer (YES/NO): NO